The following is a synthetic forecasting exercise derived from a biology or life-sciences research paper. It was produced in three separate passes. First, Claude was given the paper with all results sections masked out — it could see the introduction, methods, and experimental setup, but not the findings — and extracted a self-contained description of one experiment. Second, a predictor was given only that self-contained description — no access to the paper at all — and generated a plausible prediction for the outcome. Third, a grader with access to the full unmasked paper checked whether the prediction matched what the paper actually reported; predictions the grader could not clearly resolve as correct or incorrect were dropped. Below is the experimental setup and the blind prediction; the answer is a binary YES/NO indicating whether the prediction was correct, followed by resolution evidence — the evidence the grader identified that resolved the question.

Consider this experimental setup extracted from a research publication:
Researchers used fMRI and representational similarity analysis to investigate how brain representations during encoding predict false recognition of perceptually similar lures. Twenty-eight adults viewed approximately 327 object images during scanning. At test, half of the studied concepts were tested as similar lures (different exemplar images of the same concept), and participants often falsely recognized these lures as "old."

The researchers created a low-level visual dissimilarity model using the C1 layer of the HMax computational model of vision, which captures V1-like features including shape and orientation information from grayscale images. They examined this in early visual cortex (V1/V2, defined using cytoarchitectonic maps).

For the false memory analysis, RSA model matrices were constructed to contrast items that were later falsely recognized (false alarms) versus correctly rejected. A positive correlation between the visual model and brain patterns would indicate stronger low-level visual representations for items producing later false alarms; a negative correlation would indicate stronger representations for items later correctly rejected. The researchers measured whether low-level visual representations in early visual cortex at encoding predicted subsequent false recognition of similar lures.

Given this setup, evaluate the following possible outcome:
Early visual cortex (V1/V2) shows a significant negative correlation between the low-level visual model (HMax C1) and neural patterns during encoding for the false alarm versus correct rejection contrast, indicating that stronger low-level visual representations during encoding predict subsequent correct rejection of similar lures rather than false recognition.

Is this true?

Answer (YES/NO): YES